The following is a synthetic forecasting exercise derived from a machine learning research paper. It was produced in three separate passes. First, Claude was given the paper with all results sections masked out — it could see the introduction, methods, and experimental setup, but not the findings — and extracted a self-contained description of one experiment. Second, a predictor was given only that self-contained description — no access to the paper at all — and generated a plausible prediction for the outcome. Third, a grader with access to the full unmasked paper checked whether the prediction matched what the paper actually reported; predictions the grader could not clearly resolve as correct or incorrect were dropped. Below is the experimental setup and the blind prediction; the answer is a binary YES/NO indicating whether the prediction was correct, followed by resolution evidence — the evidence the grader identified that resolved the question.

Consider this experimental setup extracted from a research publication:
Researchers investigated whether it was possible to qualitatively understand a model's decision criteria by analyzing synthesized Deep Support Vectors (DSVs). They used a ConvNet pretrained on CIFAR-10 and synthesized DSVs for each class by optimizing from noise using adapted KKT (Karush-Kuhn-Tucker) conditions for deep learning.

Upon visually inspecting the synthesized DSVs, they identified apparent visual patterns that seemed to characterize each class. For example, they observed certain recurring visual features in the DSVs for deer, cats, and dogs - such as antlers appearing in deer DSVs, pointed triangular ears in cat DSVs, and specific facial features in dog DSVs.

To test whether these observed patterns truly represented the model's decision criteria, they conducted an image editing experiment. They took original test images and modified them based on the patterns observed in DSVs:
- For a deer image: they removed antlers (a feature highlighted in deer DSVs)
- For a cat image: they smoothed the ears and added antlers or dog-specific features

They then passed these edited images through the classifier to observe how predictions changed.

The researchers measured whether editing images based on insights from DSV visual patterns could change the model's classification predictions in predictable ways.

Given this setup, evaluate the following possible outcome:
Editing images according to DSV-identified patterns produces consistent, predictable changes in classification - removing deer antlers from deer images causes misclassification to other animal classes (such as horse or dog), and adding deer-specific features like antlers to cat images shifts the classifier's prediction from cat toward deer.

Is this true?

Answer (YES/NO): NO